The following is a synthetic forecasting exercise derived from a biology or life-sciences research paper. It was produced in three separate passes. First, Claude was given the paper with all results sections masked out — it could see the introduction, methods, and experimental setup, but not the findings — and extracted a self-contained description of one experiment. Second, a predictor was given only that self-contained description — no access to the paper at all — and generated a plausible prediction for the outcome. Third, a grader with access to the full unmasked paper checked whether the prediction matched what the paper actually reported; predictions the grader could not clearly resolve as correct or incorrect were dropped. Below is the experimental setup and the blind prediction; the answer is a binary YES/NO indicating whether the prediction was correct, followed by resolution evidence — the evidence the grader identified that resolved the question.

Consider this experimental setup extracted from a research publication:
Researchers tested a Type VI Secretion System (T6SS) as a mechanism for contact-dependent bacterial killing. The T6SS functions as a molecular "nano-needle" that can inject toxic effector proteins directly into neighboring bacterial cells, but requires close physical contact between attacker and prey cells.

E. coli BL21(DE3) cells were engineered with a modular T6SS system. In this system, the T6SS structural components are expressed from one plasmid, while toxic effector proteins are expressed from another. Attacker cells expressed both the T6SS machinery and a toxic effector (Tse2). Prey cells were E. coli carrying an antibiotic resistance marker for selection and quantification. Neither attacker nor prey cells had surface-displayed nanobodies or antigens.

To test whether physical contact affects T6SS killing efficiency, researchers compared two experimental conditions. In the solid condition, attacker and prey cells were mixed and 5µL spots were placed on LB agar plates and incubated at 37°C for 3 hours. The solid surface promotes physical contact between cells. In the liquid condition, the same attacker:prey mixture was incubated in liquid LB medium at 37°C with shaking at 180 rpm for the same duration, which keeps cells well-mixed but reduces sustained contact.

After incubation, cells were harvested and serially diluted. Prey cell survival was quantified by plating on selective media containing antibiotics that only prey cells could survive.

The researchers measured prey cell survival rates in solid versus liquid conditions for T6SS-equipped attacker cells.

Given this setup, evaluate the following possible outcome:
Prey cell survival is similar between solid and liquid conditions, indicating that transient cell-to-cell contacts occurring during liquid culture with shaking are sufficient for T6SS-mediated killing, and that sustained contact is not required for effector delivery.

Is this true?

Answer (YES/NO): NO